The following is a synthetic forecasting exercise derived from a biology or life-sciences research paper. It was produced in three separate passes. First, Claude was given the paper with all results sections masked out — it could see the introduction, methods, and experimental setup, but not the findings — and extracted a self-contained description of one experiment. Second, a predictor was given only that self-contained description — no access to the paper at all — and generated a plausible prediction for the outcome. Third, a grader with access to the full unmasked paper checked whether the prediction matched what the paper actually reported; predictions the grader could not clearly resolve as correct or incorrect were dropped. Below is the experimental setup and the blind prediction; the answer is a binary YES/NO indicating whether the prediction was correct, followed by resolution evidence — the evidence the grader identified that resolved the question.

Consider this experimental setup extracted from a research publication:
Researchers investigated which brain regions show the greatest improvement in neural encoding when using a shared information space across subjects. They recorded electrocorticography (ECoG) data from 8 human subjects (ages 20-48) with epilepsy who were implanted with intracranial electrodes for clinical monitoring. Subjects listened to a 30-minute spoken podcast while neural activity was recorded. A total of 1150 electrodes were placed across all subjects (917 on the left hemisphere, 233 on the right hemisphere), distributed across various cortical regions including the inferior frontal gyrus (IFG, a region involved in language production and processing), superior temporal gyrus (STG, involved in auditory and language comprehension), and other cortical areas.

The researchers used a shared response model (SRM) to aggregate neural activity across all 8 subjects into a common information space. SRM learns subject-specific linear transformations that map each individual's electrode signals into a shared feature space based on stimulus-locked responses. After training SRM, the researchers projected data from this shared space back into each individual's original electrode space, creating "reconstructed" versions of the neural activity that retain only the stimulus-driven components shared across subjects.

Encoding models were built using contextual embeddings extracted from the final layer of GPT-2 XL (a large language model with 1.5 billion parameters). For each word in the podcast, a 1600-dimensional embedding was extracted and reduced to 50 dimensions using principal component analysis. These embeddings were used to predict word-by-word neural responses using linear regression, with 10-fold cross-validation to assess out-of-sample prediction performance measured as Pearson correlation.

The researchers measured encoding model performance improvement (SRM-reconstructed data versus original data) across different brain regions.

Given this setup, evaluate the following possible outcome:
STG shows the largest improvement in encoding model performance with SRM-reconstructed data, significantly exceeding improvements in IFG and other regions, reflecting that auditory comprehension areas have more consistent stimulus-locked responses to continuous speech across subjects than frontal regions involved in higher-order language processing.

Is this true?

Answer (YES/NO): NO